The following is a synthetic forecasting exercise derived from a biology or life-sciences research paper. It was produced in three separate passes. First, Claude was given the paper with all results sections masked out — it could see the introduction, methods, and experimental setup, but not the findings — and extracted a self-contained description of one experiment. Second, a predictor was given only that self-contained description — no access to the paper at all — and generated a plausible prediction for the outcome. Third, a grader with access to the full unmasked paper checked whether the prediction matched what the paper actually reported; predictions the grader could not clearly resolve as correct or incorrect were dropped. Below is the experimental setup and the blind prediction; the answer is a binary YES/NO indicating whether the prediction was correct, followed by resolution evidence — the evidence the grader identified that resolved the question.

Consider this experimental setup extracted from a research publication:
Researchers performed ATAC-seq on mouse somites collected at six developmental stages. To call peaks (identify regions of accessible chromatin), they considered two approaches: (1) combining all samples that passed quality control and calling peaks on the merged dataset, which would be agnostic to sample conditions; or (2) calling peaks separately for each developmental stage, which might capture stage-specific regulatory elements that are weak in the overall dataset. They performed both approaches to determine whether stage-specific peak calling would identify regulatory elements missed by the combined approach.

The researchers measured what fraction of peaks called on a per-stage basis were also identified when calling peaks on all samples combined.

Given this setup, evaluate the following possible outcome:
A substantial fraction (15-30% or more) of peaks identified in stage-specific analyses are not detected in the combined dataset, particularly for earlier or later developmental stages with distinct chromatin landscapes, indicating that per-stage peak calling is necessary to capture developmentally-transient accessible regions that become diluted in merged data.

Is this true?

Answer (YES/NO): NO